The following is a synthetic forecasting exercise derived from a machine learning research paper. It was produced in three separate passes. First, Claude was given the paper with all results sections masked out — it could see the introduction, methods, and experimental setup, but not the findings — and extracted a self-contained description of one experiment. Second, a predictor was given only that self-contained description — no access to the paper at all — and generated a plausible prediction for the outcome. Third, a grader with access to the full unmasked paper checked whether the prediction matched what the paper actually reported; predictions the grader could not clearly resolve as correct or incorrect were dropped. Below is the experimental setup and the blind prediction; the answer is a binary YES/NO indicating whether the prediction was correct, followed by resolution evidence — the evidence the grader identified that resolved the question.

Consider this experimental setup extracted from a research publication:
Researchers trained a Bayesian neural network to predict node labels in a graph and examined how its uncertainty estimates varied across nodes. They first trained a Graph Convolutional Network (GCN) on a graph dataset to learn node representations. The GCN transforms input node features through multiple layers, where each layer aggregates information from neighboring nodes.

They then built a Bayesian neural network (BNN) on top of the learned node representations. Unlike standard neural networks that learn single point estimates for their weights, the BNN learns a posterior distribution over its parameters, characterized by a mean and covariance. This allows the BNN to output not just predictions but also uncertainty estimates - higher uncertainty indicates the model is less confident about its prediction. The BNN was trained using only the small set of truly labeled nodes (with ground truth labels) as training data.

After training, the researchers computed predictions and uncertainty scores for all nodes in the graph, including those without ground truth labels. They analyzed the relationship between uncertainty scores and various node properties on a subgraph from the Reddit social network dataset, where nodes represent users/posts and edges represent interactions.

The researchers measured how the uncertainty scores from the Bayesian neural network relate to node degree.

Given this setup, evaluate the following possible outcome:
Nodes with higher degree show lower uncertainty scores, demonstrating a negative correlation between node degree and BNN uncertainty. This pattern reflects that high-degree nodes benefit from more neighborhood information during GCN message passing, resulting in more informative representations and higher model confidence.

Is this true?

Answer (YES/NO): YES